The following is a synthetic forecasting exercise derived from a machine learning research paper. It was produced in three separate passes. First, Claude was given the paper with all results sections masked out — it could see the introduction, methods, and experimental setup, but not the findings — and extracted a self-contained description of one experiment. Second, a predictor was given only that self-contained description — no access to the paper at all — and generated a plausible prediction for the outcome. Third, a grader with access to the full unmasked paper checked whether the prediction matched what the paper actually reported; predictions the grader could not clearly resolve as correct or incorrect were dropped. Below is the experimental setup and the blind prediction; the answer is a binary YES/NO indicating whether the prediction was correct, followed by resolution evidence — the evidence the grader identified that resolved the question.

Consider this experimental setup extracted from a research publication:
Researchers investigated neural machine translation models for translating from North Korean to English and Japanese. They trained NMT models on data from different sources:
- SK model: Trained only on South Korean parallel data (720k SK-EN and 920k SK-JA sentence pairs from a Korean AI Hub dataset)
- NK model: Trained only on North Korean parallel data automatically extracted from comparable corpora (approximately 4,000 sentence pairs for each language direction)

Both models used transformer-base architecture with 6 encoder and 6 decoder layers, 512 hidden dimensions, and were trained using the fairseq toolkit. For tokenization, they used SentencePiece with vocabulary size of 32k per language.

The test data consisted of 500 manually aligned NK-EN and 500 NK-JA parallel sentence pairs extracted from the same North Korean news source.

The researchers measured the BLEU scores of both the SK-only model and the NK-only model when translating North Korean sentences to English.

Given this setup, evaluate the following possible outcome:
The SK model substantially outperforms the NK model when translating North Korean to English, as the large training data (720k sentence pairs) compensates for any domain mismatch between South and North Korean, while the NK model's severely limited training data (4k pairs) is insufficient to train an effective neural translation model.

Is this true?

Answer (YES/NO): NO